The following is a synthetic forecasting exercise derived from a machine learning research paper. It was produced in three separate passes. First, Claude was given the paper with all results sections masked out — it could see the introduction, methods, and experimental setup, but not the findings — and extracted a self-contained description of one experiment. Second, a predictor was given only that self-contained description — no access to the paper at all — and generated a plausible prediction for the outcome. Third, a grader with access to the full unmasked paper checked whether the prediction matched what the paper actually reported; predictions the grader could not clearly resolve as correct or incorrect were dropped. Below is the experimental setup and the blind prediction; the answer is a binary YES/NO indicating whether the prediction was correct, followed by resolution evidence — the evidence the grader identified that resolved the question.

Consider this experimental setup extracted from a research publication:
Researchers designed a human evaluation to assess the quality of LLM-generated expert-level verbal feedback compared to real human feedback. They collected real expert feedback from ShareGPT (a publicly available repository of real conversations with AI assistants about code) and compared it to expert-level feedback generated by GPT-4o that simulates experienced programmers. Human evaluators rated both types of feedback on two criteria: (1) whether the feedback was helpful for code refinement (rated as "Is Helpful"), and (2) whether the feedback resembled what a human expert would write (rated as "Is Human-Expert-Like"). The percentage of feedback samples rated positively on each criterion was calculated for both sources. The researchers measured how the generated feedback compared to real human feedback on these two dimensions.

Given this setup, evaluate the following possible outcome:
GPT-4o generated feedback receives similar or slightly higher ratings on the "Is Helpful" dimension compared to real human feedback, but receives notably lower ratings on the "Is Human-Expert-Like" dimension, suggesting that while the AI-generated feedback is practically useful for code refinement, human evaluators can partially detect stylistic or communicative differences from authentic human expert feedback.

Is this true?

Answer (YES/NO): NO